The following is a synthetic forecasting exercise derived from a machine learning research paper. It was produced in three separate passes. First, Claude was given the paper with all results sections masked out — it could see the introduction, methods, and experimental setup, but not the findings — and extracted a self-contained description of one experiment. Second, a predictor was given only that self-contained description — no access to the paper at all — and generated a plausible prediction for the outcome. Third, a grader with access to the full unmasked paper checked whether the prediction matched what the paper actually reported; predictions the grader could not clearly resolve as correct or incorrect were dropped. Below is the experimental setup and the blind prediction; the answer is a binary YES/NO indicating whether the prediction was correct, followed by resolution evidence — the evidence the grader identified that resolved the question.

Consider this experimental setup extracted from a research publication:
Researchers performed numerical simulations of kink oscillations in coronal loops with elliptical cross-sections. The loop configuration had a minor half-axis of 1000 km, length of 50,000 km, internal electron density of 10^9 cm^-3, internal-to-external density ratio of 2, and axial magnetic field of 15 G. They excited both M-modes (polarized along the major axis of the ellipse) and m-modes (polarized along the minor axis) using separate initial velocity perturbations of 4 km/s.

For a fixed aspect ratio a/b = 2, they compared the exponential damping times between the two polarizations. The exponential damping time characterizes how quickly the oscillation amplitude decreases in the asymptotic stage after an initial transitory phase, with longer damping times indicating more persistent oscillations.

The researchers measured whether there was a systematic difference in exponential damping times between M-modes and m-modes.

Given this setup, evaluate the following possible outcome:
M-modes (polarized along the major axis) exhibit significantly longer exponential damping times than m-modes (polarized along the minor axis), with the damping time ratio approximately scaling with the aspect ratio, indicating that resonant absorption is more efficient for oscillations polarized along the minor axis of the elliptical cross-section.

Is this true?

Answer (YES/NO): NO